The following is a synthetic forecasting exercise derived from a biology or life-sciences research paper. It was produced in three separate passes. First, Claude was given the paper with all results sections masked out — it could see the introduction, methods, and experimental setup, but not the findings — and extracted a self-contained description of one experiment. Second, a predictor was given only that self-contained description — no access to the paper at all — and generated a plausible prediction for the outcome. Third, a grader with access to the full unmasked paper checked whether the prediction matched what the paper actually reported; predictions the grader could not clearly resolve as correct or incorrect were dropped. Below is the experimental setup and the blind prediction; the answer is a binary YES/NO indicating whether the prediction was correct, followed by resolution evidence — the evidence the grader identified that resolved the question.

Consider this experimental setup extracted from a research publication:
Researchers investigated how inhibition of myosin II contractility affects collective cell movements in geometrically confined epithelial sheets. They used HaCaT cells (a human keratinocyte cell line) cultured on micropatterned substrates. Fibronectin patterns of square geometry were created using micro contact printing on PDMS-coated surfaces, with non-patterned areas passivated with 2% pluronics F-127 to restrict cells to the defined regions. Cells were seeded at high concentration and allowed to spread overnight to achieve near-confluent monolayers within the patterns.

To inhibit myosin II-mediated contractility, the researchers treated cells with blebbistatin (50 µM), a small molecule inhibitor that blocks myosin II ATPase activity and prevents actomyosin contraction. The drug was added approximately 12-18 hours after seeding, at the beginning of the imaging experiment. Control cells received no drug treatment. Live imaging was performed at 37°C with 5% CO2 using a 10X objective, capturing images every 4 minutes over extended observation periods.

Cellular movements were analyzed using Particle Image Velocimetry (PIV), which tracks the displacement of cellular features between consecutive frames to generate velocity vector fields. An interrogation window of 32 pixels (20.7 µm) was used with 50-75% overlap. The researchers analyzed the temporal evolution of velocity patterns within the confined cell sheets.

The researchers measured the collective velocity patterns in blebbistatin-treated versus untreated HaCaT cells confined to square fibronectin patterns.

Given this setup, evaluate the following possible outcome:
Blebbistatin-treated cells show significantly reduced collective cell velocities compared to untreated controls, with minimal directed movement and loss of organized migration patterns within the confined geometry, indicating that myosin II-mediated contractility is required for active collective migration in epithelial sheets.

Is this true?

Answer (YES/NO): NO